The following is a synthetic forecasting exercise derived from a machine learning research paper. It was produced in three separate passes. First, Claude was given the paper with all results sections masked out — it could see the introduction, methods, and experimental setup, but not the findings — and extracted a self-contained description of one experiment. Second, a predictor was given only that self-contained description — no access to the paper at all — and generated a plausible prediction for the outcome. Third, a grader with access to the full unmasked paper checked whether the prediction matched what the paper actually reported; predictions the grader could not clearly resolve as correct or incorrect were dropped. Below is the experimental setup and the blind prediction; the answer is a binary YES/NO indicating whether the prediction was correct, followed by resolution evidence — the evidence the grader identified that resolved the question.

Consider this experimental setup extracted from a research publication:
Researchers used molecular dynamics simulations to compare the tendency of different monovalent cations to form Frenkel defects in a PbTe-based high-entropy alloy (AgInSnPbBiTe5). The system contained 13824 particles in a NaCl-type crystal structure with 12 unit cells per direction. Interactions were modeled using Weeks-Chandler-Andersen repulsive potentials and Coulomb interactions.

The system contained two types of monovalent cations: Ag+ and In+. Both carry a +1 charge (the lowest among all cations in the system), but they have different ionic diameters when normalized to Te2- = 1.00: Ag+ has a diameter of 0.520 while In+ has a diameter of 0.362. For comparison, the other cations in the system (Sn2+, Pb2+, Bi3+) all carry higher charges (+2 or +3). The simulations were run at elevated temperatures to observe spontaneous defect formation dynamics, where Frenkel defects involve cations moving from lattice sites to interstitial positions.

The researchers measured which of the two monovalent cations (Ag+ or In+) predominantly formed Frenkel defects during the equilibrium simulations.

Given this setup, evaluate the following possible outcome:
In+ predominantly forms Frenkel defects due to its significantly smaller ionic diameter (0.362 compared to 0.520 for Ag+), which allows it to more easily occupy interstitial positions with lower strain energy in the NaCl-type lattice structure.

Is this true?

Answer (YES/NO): NO